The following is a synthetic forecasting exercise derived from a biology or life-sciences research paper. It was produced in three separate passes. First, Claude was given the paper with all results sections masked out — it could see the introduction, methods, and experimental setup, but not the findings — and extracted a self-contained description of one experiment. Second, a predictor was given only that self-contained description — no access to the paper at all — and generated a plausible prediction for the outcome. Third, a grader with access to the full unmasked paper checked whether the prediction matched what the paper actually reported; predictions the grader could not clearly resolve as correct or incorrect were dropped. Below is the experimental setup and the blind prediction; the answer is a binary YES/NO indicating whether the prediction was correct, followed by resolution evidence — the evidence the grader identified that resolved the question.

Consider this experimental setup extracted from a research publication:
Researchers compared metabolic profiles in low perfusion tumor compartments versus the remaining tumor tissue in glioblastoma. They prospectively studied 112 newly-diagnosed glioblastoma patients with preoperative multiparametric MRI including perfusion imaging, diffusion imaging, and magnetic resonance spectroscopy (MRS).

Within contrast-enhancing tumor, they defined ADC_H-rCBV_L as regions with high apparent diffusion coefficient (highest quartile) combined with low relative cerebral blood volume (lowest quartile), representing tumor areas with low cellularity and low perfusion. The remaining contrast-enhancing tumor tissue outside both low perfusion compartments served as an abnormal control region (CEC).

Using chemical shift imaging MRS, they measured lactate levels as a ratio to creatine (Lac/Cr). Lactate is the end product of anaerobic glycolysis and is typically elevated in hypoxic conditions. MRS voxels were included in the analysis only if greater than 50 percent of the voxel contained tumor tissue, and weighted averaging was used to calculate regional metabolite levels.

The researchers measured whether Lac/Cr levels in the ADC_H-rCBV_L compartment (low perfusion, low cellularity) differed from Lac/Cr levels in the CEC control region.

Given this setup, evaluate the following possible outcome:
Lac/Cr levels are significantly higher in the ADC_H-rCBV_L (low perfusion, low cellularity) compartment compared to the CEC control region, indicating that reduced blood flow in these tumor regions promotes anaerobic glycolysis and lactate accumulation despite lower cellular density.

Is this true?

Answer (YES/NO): YES